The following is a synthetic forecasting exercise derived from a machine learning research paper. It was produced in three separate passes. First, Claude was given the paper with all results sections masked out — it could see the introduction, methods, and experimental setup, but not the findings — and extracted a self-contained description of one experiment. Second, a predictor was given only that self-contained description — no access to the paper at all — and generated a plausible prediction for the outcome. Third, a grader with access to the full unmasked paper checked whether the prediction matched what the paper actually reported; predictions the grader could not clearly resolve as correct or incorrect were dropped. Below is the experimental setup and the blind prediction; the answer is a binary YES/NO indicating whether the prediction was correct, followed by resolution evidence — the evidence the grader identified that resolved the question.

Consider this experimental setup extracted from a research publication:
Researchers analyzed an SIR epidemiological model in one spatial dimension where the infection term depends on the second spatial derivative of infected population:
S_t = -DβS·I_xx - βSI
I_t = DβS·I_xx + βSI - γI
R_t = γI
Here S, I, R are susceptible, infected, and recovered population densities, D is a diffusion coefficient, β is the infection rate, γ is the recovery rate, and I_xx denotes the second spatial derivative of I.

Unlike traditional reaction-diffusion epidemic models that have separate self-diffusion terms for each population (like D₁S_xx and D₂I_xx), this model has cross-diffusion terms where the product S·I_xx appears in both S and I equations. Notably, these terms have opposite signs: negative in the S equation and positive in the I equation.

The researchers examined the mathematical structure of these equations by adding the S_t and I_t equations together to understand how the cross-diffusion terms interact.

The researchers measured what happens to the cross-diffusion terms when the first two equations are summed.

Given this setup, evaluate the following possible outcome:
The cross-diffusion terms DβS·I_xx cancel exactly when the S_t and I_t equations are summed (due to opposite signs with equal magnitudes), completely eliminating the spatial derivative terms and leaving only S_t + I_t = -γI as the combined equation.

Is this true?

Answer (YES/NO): YES